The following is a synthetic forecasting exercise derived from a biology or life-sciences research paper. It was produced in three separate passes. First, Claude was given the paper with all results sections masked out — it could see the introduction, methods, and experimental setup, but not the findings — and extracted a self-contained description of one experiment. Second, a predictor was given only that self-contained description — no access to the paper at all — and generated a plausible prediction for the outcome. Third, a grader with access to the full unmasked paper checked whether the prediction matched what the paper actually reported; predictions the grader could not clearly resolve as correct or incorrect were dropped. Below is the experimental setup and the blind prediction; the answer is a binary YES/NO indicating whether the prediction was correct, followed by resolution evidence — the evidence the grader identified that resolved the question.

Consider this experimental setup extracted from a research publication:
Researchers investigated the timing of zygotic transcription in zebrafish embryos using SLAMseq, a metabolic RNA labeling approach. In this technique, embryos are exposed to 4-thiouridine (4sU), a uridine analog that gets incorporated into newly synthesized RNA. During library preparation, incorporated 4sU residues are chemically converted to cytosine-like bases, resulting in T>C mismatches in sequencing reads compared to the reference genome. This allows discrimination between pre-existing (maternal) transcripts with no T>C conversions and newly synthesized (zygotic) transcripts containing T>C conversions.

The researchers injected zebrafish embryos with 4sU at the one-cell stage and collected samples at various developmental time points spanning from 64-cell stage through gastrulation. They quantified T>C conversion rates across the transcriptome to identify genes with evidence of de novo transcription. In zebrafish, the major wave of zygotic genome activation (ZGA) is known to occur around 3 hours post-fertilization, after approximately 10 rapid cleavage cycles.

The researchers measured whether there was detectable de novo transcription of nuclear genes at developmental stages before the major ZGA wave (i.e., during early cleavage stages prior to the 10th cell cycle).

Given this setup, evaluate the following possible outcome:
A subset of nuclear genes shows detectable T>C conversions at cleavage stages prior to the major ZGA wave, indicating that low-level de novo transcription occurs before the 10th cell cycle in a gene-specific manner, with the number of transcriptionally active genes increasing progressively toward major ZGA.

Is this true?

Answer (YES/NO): YES